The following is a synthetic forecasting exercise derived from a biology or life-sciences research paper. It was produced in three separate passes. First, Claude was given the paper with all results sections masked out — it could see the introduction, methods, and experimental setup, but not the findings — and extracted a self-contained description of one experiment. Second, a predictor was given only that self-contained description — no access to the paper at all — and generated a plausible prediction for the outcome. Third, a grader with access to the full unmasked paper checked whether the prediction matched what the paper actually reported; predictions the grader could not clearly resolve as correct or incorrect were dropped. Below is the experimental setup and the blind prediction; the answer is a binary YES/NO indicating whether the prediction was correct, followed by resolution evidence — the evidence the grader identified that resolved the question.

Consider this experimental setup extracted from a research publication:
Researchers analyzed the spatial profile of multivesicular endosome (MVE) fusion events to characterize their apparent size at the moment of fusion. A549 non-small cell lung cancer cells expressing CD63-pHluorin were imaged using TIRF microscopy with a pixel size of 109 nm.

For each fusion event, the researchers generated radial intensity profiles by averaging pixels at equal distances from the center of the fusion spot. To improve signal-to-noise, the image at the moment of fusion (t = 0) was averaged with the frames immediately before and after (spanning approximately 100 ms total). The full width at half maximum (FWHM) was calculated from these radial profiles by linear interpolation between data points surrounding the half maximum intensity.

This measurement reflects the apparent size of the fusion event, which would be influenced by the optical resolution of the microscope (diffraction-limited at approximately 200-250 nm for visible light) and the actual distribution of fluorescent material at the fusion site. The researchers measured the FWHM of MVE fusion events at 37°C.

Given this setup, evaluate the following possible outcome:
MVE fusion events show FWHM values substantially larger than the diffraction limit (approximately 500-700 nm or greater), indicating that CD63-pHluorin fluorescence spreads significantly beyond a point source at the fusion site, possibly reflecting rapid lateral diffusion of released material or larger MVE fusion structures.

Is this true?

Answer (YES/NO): NO